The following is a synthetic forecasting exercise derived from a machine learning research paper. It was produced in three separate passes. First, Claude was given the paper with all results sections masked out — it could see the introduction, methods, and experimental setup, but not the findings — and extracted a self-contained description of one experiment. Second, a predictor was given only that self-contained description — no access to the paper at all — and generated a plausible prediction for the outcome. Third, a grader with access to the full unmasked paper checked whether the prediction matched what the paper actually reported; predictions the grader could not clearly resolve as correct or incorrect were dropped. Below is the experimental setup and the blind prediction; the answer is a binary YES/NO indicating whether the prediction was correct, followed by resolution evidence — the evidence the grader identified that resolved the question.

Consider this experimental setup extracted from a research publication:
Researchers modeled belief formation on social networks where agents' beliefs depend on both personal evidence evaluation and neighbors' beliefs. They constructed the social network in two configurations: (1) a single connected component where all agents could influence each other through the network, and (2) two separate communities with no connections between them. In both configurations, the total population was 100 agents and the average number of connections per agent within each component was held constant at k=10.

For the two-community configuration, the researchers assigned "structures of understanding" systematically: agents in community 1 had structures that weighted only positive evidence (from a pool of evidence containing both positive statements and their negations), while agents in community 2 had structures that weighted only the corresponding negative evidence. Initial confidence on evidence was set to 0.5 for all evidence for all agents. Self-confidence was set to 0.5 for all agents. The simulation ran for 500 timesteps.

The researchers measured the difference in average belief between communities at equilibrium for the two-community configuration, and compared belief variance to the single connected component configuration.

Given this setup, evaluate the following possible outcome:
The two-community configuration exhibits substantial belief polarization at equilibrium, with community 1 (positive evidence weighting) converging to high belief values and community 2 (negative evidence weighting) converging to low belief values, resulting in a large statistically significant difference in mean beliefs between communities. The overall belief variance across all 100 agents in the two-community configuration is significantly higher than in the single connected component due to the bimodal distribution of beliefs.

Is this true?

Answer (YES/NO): NO